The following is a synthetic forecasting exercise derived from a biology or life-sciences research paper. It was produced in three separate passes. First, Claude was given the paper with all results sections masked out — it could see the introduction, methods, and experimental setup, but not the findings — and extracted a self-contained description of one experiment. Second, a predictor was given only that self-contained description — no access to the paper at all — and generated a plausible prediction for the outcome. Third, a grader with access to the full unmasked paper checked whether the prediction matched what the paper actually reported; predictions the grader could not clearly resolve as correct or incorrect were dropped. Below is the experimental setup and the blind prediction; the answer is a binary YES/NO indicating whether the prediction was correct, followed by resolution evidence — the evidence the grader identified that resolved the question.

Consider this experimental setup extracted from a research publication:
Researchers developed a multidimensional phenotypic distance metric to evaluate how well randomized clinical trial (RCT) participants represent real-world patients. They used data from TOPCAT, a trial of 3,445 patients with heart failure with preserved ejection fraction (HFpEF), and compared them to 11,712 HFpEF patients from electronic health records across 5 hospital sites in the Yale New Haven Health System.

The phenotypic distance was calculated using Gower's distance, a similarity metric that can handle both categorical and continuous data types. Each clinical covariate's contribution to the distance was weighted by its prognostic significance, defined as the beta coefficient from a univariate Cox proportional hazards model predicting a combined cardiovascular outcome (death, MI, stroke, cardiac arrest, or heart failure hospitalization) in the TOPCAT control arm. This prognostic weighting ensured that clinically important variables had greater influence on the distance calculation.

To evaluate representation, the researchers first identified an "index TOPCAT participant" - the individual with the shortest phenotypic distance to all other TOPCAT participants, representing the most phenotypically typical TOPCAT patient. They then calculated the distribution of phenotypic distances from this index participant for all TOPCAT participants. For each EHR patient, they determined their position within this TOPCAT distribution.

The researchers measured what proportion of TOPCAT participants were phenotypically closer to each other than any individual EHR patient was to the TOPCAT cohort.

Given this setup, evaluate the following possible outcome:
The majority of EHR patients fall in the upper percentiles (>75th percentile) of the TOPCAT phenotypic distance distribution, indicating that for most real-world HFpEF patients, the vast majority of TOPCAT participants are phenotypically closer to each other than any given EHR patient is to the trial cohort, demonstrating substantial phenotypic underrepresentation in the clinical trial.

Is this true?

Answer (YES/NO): NO